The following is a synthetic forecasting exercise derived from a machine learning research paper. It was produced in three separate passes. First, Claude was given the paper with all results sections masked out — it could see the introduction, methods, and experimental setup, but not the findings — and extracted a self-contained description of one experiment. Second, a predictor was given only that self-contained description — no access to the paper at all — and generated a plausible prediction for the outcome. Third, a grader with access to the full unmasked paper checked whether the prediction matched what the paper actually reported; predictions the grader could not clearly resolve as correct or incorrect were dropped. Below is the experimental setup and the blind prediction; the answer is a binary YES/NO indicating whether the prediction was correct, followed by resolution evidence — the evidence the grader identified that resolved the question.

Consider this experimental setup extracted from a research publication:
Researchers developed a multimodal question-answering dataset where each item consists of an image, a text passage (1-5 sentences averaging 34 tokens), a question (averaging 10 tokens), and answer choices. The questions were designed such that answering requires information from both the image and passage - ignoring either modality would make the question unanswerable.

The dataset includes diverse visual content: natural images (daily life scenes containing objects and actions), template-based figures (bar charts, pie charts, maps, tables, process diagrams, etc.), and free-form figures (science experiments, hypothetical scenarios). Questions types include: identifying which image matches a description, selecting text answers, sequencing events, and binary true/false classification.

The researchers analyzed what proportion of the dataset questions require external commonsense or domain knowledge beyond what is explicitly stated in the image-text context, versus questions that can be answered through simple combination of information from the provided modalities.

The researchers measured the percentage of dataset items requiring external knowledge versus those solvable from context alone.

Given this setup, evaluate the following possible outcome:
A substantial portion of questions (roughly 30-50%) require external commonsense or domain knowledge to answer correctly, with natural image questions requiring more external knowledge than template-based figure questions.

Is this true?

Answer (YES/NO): NO